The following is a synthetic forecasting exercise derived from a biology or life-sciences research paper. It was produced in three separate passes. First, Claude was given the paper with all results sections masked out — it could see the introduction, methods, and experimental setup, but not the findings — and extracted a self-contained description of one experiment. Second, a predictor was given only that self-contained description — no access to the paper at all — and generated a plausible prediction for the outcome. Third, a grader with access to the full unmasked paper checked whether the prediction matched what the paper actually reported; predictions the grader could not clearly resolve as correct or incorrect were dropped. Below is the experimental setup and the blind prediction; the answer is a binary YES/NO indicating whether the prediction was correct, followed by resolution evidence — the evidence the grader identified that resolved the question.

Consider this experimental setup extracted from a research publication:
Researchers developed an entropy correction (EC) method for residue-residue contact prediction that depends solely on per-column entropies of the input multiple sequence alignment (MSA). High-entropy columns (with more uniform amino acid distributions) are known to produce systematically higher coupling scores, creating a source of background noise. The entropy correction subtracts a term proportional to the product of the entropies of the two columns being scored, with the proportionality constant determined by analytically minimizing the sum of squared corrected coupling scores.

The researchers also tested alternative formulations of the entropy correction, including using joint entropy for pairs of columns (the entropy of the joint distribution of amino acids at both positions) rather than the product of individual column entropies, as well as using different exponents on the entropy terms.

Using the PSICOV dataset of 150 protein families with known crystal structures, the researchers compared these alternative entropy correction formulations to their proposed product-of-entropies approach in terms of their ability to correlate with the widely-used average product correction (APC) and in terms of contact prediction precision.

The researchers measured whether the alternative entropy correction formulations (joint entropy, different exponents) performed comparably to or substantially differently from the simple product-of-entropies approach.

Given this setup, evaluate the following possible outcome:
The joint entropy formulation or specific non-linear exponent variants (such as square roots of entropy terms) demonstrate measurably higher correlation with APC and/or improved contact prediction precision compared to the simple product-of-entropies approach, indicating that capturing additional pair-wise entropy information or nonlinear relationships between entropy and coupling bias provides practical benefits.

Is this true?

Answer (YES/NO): NO